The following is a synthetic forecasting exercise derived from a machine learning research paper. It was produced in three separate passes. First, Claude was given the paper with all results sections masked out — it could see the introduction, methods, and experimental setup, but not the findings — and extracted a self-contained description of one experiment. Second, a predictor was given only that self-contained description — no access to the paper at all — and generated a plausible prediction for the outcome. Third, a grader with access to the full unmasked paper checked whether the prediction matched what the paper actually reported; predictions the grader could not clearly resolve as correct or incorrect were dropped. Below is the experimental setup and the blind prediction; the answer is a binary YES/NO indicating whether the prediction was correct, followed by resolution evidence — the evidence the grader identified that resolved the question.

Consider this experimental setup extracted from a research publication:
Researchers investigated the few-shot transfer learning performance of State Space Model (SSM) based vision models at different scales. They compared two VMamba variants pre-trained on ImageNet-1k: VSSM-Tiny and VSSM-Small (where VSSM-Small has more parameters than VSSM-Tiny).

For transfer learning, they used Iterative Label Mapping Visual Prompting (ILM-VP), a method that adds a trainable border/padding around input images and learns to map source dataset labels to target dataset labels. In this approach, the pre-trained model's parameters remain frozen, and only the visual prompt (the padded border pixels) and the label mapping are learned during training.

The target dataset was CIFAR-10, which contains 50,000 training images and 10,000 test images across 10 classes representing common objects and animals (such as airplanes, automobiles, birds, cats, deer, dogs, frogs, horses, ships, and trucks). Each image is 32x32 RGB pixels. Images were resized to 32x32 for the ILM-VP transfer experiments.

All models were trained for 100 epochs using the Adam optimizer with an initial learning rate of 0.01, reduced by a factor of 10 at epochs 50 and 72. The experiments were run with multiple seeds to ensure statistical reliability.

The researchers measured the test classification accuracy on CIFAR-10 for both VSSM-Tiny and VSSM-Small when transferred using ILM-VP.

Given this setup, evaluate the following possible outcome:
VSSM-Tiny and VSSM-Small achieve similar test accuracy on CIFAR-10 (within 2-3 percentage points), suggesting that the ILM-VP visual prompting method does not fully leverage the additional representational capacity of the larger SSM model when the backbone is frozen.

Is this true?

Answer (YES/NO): NO